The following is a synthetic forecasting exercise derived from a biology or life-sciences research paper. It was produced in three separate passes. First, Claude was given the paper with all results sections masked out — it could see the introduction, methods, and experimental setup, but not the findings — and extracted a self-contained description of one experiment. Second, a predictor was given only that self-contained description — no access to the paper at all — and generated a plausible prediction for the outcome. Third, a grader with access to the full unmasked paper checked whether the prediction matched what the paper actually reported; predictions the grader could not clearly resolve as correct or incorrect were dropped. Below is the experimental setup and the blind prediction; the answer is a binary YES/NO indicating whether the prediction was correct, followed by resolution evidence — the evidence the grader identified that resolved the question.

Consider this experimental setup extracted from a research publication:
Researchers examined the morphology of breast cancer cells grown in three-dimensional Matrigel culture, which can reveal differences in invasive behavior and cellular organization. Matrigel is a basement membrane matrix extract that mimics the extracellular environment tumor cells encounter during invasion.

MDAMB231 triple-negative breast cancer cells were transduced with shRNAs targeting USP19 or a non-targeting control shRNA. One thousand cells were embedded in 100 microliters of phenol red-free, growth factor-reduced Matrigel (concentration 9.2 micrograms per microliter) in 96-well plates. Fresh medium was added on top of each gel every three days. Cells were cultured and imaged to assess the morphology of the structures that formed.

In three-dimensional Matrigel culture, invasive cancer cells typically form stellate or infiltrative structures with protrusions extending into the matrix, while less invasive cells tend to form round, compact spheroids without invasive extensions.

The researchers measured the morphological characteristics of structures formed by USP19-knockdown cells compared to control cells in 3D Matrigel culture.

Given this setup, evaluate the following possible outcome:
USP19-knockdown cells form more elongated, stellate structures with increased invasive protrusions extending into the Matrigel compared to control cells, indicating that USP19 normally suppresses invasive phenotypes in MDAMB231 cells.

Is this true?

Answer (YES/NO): NO